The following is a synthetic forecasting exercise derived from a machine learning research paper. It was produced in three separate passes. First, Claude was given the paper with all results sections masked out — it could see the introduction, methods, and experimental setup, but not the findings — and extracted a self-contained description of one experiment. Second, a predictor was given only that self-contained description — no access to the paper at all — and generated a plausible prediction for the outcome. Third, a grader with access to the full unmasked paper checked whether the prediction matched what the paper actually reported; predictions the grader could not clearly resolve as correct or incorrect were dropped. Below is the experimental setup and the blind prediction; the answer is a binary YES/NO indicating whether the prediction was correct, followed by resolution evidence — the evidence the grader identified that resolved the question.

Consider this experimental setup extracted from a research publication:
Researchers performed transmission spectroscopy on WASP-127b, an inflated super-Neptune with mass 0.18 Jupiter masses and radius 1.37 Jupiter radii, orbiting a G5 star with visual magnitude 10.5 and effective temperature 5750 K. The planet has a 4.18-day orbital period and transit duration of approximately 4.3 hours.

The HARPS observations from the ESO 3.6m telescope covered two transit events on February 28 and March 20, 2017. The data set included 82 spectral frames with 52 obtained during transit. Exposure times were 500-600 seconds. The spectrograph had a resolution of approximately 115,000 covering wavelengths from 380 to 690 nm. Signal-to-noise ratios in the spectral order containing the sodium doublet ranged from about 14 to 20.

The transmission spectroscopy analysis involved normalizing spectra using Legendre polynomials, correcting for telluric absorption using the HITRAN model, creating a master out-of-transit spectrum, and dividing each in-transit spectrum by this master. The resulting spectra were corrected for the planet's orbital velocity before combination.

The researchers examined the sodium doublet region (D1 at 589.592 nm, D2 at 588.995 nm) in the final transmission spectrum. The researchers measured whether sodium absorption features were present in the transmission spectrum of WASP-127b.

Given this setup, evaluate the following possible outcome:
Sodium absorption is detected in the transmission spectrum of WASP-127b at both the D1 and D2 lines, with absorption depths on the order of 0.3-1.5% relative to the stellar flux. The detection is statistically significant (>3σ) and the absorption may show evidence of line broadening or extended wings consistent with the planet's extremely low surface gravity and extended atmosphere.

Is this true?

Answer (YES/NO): YES